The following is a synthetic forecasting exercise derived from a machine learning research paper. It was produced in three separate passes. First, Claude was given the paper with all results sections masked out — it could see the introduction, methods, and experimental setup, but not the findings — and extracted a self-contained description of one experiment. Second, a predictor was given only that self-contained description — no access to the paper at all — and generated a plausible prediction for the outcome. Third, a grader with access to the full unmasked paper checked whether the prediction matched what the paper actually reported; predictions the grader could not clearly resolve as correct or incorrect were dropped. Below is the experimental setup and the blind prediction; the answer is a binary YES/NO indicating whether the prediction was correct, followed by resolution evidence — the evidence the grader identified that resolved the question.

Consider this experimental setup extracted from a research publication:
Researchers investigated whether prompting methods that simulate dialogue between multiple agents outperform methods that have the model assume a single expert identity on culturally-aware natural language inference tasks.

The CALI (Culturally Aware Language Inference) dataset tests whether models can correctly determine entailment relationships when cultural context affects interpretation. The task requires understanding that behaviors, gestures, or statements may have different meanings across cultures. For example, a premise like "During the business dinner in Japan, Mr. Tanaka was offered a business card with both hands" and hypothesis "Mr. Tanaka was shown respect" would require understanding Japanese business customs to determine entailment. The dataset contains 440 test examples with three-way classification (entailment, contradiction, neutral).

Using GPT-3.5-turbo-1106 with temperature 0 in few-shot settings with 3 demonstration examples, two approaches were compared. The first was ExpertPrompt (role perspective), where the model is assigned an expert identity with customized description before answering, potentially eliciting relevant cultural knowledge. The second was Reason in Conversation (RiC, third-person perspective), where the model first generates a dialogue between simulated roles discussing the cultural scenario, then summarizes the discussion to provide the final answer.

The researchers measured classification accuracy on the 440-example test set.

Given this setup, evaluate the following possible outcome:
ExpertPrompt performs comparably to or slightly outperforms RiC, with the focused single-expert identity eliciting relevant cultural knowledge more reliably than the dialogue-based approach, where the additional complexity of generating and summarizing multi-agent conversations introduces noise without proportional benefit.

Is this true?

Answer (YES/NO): NO